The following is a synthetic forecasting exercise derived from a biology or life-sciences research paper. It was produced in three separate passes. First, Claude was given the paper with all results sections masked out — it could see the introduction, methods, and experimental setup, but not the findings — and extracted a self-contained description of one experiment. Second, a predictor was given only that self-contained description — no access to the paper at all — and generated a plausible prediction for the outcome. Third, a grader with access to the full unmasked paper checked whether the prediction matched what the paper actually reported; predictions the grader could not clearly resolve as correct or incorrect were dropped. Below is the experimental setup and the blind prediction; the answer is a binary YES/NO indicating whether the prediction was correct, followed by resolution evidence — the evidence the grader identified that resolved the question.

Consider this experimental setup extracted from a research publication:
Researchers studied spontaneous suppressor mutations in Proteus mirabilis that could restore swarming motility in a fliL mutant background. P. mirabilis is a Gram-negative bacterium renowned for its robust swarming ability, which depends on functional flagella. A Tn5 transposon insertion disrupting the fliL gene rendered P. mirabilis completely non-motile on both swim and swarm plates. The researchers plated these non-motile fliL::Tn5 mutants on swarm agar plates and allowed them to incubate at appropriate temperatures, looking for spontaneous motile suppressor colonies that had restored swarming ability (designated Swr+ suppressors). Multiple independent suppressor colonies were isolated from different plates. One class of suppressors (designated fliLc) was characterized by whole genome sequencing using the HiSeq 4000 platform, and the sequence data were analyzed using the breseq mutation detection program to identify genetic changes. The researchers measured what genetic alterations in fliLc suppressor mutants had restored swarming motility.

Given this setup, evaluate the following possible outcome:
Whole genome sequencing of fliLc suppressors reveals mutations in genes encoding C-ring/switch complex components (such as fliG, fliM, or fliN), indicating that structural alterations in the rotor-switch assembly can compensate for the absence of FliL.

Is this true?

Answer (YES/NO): NO